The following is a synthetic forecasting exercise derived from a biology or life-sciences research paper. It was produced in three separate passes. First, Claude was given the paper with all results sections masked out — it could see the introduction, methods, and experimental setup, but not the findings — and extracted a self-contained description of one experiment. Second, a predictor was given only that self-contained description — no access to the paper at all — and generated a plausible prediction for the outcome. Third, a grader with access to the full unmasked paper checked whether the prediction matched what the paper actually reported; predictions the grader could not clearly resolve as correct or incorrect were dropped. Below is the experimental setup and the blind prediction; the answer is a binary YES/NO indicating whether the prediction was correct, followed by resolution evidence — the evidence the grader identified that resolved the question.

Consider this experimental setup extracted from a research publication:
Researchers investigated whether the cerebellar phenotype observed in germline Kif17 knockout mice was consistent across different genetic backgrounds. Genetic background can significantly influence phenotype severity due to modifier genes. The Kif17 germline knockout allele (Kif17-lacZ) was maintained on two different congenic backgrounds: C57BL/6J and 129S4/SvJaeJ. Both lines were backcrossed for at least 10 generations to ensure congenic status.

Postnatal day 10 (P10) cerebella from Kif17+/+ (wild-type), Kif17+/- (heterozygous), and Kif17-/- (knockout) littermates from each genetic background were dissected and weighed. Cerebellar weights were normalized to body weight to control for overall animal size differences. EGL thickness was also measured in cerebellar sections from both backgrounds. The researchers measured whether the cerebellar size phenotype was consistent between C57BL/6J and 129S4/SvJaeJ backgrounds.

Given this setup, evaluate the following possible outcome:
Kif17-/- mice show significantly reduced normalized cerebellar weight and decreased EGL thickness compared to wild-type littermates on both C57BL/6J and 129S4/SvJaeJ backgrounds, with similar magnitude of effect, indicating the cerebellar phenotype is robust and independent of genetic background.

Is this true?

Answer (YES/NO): NO